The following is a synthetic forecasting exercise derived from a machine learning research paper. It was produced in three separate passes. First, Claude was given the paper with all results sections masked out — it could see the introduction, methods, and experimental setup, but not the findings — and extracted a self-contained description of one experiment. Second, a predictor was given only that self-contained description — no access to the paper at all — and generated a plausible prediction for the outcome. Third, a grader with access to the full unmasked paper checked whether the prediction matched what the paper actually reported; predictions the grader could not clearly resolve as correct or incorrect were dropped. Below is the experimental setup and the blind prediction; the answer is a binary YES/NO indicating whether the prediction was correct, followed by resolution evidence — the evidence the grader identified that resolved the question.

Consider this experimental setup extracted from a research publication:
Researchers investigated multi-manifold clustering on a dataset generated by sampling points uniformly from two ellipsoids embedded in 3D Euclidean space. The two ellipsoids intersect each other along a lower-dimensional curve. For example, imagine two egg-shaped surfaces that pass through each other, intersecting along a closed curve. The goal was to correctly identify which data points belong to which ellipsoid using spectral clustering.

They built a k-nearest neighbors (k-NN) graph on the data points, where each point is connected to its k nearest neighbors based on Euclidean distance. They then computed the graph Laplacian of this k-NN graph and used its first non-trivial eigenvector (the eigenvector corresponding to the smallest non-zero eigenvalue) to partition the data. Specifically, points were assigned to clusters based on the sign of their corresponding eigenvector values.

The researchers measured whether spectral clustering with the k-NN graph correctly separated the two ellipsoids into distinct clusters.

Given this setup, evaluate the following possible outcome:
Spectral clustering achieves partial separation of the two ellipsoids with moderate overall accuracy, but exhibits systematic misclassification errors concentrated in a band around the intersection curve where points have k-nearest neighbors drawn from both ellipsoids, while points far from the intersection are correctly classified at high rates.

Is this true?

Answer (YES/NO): NO